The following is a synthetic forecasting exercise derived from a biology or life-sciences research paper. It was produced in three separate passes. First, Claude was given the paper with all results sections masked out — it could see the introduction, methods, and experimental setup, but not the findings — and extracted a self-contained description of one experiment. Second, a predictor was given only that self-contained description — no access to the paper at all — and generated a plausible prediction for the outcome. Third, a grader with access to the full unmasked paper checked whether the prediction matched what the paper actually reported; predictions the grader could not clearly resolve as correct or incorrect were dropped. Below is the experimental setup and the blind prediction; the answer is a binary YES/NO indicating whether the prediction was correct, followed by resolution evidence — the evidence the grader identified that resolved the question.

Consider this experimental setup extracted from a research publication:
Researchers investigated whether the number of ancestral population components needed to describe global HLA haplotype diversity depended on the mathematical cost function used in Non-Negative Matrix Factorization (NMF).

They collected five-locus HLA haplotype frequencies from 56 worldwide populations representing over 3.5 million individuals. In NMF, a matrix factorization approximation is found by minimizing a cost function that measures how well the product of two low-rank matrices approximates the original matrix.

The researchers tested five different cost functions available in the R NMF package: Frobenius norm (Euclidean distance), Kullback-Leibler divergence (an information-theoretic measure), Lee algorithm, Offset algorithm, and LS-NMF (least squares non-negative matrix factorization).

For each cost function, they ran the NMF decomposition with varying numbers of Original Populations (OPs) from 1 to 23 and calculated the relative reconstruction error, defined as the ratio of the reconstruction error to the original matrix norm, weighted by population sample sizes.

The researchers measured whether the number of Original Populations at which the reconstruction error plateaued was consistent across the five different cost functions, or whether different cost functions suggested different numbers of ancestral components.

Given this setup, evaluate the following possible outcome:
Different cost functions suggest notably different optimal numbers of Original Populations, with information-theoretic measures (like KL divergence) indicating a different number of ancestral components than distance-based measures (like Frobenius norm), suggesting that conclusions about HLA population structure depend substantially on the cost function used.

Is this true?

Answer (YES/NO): NO